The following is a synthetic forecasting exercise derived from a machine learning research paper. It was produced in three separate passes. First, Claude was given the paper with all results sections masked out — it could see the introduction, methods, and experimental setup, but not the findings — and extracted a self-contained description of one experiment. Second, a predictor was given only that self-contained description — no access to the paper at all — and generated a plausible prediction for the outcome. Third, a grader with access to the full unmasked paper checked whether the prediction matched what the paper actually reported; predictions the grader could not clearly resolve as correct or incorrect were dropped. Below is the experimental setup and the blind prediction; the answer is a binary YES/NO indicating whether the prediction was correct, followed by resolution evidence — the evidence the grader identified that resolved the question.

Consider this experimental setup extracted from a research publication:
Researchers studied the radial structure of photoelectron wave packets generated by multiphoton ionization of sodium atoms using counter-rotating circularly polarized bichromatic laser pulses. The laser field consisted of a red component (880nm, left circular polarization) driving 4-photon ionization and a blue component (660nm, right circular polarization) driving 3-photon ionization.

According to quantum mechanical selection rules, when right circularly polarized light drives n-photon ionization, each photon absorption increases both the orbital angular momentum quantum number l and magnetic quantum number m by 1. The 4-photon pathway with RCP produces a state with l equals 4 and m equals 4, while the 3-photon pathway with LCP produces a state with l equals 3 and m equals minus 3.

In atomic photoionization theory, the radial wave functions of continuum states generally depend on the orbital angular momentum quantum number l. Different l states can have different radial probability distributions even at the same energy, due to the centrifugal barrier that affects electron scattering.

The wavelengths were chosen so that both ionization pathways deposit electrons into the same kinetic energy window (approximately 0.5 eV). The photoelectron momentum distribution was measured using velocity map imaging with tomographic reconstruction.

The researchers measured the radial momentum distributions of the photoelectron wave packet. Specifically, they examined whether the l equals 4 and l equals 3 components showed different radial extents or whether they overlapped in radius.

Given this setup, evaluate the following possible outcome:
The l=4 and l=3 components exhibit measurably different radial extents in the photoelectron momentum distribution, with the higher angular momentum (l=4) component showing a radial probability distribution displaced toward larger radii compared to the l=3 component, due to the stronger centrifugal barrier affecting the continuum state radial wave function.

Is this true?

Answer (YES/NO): NO